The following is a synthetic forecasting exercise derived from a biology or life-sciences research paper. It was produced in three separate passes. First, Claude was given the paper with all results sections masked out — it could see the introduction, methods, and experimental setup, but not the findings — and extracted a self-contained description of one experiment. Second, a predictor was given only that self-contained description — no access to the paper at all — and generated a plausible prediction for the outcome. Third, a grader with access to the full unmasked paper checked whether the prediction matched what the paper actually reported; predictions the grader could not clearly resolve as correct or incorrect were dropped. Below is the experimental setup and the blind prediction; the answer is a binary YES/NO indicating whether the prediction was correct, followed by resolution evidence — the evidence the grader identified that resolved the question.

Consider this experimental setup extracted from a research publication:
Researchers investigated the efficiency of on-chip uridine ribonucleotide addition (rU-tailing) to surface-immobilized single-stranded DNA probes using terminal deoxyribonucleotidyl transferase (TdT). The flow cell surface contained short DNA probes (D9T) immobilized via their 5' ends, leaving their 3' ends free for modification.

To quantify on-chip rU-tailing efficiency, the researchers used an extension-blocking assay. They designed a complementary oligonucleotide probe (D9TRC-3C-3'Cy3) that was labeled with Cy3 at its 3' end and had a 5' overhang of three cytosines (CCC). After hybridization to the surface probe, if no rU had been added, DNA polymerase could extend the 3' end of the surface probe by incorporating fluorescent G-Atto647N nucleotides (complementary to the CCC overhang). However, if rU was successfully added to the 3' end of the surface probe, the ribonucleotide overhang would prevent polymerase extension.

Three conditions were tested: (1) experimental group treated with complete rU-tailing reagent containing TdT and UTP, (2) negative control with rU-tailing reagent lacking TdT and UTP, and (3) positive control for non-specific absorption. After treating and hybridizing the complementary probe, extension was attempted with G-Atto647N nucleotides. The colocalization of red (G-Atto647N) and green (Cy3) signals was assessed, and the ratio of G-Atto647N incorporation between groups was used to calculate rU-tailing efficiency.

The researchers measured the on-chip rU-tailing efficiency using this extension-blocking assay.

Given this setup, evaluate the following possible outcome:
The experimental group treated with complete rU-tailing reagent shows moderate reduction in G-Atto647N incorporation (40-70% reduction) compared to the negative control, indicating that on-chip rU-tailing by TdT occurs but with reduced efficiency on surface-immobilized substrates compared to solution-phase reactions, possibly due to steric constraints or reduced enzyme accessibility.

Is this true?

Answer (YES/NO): NO